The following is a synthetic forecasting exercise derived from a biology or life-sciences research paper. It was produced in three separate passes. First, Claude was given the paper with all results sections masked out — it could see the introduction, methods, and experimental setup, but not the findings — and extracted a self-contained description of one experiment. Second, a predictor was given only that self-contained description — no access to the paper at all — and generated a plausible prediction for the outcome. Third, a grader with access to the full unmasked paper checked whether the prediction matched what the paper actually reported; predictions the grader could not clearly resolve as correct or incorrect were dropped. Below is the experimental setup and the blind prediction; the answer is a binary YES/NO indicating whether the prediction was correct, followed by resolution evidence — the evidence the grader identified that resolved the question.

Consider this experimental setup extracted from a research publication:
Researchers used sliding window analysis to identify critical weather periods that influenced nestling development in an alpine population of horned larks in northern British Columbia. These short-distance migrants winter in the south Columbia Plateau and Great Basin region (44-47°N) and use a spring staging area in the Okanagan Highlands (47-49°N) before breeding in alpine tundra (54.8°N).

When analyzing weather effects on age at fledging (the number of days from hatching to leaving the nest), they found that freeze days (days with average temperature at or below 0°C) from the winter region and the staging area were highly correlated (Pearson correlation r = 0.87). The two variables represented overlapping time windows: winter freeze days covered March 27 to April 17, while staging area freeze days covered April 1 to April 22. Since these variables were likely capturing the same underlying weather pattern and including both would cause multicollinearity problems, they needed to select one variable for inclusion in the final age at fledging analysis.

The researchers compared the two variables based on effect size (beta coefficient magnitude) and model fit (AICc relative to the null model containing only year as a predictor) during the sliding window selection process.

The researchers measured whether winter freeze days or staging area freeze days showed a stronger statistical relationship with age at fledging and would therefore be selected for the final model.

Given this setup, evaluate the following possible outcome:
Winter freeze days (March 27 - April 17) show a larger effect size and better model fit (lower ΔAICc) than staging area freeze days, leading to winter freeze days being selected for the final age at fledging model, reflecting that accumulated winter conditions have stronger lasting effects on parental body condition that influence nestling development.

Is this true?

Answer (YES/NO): NO